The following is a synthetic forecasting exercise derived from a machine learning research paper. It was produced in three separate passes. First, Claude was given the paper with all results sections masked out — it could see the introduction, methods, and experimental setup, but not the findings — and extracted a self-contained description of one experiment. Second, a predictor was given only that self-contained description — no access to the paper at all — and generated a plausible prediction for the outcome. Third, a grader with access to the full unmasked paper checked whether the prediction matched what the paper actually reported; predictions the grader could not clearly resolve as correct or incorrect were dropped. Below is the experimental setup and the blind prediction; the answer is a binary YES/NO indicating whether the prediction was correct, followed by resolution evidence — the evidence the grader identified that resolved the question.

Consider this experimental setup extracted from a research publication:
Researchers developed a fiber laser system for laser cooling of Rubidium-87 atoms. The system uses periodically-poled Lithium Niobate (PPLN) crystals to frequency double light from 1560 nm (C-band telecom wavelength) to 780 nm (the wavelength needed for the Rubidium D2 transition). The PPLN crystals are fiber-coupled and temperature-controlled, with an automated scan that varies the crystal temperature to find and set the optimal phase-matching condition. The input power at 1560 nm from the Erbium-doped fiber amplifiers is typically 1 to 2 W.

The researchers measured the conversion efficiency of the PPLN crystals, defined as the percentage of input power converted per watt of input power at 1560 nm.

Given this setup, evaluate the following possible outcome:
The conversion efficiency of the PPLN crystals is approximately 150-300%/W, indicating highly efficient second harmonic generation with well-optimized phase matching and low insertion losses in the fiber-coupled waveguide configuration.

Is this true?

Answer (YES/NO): NO